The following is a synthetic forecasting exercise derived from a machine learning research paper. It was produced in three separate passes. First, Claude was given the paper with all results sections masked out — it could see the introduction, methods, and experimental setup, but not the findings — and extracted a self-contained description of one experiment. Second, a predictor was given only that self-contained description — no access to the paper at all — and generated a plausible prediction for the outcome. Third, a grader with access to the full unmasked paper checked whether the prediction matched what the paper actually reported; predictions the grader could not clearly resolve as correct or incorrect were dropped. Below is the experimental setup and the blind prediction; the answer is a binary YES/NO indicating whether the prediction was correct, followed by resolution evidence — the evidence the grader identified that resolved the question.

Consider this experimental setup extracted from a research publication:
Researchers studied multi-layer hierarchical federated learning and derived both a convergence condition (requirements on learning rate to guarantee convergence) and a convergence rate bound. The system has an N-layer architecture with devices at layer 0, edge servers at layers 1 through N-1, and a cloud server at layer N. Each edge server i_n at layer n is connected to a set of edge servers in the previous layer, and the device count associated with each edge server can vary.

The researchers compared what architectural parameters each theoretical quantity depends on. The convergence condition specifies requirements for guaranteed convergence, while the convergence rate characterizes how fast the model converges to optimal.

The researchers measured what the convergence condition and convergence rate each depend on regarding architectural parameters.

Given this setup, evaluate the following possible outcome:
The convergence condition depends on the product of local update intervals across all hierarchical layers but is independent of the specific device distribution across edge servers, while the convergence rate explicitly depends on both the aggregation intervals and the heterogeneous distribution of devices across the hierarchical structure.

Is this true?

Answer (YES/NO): NO